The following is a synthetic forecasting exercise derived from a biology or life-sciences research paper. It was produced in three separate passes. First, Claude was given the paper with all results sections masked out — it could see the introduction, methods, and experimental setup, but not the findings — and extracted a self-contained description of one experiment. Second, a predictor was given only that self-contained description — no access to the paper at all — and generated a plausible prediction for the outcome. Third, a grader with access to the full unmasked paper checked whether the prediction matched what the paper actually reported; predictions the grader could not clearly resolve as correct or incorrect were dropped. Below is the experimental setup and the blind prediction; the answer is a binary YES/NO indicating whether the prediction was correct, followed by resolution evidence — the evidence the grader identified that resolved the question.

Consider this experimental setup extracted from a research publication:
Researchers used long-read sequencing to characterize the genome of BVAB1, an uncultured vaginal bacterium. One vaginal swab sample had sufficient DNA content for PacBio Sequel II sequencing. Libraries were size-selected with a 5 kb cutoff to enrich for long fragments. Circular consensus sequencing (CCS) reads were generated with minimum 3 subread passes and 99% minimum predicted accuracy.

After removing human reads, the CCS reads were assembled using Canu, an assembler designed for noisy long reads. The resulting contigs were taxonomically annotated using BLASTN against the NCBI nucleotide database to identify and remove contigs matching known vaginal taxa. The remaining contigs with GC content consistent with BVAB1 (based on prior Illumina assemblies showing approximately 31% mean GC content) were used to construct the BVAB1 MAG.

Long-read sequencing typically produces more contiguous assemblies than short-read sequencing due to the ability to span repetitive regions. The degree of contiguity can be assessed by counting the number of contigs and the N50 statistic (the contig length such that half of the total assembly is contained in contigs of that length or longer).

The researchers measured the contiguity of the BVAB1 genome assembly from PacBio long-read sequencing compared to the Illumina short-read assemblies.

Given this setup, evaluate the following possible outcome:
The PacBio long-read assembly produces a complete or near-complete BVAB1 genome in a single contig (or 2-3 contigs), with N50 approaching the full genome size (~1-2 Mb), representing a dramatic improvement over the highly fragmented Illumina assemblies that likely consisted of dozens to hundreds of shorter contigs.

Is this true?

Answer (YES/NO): NO